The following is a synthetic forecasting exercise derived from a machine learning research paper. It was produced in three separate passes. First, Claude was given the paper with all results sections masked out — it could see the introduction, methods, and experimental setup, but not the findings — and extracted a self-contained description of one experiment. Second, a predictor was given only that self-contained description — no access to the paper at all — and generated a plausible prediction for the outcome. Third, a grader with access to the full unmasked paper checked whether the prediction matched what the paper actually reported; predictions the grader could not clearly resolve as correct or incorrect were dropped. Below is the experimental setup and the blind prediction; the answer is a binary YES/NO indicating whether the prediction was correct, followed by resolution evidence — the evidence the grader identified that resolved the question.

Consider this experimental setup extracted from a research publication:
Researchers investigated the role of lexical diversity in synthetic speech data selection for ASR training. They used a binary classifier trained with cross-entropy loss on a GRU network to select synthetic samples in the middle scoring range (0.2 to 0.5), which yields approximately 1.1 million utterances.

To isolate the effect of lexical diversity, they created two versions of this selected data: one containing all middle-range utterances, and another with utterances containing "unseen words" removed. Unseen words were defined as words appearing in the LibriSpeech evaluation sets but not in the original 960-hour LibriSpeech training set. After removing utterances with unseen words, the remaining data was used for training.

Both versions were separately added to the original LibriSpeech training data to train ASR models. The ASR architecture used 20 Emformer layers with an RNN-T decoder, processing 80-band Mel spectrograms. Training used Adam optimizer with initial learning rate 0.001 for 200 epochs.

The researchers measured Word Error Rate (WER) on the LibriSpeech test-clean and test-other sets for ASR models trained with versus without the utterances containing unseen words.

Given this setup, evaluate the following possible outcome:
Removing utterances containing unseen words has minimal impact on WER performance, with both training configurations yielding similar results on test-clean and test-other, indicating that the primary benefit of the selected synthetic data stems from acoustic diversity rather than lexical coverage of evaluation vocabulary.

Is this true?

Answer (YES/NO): NO